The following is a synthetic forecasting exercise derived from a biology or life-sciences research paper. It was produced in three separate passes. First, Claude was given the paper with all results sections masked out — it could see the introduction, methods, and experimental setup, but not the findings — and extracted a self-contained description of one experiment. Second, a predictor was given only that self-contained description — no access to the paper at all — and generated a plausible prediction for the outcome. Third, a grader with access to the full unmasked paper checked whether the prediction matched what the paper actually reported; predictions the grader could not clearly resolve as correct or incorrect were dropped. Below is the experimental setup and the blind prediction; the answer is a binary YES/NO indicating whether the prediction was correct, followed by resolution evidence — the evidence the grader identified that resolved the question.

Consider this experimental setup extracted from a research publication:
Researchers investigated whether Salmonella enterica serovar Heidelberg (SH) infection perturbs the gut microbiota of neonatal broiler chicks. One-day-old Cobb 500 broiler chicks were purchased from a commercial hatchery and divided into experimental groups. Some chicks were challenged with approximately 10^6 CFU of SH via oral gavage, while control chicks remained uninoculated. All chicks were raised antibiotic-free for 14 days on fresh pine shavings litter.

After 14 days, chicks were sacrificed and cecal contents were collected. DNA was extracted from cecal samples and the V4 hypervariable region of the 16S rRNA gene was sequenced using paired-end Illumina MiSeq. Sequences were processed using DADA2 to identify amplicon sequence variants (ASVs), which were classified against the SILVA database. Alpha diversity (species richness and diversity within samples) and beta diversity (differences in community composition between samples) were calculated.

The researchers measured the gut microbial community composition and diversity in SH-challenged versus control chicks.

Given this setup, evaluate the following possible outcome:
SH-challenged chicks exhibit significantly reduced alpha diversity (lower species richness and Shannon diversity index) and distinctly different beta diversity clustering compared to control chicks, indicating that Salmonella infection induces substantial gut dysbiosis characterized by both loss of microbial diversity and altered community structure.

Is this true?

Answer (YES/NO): YES